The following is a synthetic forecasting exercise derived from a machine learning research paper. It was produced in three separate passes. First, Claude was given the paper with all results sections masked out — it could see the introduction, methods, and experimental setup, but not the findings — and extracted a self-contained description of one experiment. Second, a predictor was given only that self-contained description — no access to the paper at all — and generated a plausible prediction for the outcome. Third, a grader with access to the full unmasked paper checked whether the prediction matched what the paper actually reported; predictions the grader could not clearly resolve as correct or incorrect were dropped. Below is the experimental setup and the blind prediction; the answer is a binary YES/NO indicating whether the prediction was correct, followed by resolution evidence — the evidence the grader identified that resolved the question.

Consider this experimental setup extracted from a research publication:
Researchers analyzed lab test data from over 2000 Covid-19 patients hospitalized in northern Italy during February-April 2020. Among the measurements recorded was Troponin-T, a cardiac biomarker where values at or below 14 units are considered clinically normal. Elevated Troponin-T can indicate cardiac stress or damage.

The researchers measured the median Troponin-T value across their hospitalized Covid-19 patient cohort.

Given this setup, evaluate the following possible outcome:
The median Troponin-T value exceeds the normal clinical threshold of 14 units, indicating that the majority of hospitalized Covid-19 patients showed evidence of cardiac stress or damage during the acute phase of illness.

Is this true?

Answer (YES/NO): YES